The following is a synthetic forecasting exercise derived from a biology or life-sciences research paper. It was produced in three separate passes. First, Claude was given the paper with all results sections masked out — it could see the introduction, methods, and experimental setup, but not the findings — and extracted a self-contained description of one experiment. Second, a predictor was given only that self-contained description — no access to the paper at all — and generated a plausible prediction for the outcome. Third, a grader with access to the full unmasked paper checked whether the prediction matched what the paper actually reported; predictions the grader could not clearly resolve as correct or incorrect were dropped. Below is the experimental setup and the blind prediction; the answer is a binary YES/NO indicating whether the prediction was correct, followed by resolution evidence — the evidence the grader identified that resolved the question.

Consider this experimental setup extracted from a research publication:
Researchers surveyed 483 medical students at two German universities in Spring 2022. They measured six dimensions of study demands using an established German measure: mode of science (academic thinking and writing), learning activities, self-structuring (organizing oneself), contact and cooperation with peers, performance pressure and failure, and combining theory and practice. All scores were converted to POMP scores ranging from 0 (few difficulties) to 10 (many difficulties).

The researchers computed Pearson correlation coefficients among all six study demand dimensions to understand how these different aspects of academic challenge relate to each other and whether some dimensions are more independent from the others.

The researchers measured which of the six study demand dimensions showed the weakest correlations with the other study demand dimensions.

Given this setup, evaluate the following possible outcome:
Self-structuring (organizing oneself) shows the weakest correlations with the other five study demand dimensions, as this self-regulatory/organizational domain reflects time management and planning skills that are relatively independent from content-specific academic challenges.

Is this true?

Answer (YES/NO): NO